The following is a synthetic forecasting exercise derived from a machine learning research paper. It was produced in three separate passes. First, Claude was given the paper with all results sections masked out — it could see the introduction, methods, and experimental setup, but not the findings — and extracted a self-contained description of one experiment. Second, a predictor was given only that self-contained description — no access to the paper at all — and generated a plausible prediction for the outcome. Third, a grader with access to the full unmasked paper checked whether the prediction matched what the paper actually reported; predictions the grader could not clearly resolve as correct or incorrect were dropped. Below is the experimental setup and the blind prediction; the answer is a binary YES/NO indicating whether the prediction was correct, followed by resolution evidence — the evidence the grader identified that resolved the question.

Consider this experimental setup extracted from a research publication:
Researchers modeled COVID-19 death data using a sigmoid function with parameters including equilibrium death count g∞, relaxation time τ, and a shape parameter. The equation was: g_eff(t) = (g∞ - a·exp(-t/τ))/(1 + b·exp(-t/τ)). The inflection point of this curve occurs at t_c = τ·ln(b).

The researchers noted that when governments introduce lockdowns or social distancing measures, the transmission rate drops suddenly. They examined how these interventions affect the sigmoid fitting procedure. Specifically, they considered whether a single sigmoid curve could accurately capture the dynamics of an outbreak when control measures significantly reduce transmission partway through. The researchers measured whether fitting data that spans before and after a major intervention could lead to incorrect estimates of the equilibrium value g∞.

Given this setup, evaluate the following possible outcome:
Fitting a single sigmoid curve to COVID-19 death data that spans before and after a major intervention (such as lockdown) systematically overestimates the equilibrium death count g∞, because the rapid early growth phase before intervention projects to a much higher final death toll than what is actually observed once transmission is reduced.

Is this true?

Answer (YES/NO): NO